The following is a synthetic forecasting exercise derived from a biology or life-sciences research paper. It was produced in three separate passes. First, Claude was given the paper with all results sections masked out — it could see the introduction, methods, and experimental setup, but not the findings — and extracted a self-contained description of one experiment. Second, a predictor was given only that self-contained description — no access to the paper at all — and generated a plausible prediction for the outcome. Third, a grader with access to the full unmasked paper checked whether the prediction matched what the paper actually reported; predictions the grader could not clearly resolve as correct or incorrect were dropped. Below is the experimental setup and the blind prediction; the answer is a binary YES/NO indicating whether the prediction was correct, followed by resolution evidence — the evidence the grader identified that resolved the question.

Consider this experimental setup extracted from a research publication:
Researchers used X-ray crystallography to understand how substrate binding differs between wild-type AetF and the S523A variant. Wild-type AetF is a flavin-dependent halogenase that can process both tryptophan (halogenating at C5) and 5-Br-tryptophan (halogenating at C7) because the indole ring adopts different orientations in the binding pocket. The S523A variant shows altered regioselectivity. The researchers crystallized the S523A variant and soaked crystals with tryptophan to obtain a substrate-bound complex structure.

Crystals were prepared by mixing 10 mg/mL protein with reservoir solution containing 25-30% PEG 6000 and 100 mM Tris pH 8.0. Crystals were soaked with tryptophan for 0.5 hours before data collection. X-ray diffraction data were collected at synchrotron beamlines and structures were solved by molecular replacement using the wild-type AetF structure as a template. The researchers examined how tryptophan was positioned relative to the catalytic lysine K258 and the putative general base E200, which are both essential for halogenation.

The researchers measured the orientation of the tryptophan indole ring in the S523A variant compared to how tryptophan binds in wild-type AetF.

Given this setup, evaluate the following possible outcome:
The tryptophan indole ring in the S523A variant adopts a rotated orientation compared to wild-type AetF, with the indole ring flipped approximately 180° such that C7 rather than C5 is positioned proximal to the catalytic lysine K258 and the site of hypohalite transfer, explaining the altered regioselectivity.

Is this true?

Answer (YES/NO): NO